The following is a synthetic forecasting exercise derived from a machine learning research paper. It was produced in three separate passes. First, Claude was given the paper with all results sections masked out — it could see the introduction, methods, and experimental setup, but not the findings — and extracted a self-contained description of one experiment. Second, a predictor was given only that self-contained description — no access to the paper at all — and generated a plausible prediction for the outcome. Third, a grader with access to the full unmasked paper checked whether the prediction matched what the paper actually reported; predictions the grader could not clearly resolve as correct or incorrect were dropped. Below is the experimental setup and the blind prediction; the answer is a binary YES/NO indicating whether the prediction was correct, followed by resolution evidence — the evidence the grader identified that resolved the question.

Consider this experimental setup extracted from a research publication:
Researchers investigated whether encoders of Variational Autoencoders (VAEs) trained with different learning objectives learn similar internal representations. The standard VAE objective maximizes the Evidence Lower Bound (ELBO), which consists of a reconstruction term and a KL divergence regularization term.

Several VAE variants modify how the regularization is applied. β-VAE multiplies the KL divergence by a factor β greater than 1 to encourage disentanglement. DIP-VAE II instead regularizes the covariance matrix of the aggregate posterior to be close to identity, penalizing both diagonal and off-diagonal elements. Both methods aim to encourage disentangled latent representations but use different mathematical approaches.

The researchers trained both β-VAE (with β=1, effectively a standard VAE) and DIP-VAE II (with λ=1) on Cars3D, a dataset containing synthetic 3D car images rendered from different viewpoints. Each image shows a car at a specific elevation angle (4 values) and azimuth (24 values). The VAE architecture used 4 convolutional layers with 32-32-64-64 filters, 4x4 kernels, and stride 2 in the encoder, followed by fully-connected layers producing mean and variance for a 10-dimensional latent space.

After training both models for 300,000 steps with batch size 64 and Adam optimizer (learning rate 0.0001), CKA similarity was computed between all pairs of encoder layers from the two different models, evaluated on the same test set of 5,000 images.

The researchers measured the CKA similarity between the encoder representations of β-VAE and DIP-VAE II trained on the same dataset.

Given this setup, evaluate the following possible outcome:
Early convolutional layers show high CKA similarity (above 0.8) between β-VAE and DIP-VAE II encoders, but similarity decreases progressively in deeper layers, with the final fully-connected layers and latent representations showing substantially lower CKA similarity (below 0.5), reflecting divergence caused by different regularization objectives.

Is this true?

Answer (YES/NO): NO